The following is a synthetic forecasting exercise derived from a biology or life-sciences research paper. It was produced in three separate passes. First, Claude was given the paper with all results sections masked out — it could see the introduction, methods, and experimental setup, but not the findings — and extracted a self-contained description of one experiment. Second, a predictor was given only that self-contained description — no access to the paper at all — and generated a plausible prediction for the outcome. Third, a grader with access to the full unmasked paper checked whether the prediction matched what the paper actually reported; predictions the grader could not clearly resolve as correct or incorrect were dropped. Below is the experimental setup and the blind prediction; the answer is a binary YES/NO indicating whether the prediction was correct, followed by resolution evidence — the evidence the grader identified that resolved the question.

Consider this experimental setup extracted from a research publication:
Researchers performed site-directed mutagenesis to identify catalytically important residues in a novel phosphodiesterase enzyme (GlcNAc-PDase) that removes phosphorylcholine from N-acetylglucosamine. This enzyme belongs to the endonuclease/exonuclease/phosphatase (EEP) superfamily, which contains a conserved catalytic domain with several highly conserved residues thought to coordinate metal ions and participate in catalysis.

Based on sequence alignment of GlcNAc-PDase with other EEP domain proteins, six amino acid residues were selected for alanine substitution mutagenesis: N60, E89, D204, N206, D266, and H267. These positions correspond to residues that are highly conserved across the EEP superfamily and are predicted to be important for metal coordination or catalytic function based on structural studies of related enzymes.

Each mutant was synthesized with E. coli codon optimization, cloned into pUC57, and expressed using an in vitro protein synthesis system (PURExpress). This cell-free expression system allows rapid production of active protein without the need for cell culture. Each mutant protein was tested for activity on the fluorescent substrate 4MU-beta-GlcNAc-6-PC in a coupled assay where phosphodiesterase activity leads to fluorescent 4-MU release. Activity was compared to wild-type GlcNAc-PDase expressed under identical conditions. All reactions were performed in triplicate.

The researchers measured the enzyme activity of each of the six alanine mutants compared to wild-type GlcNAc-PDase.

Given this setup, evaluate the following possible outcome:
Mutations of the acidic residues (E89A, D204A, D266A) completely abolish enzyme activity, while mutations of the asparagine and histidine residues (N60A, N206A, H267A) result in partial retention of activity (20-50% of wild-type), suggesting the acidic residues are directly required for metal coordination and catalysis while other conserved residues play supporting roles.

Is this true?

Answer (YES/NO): NO